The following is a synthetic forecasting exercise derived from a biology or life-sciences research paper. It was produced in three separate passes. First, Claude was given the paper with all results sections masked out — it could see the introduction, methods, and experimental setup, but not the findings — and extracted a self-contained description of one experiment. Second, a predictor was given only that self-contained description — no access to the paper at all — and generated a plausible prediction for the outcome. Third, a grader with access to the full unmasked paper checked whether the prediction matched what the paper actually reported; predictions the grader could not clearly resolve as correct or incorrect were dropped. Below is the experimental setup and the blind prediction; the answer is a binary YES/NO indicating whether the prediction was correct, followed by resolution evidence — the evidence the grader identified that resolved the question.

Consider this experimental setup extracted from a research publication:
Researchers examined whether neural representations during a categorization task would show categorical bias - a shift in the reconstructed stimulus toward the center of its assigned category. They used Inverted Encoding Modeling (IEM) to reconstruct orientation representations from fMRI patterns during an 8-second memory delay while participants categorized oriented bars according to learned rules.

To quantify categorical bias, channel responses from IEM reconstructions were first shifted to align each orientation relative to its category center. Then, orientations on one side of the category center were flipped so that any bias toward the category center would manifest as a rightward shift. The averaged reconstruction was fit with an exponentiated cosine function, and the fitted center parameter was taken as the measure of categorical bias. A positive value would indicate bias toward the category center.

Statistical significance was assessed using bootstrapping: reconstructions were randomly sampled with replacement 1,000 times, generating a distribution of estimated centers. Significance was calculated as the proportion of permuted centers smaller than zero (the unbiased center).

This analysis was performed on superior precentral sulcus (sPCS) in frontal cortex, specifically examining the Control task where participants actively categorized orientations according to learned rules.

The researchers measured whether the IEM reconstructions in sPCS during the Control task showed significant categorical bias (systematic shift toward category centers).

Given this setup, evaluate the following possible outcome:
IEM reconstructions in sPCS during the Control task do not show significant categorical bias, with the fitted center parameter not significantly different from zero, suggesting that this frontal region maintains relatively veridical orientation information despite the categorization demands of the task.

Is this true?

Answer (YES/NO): YES